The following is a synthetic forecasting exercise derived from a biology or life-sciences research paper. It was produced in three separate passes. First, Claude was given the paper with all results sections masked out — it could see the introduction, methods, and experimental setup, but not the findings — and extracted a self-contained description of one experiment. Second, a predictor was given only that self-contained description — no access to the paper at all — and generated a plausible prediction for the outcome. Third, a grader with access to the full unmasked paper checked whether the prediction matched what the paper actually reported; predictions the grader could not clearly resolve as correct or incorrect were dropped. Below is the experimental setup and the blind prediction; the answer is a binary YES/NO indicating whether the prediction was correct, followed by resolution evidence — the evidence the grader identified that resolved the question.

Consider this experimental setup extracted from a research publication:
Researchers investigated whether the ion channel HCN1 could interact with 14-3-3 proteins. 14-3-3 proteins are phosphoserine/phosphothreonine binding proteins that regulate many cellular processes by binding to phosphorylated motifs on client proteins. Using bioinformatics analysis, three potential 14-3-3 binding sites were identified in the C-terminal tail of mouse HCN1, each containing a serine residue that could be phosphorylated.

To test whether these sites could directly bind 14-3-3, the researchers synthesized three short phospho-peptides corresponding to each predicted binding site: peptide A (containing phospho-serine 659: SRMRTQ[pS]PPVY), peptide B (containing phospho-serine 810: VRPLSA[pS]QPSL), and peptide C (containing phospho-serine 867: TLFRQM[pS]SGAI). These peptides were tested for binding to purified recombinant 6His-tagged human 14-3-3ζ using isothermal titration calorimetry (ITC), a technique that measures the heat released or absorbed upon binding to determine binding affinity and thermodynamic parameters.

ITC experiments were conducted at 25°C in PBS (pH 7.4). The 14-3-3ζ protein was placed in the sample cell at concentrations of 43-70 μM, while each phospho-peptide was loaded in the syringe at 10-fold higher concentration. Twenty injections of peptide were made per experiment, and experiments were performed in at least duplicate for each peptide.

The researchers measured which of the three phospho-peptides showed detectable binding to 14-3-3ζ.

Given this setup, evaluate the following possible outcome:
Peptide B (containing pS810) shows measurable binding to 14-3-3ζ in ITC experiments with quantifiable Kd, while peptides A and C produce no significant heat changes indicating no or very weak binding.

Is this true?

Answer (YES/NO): NO